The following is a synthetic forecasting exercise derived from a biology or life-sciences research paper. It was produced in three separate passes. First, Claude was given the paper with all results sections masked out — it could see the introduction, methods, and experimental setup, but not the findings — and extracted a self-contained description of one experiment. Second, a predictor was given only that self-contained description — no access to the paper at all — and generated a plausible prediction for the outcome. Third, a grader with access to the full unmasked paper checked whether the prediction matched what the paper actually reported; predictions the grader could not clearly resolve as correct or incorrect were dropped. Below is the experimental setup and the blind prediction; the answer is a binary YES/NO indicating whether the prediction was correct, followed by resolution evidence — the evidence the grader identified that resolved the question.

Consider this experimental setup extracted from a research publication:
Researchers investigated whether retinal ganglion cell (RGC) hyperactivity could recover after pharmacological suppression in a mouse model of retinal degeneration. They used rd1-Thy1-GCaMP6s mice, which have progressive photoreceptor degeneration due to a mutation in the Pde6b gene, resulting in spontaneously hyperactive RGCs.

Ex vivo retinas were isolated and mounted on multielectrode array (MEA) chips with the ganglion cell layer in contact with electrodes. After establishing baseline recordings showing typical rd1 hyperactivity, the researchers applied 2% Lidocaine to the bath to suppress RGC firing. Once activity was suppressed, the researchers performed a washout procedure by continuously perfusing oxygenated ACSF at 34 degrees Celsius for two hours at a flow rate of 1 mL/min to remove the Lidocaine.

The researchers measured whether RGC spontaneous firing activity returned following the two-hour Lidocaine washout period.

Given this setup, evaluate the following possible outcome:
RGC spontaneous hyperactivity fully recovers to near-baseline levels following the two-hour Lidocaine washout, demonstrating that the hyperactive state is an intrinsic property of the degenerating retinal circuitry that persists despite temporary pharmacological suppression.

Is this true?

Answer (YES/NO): NO